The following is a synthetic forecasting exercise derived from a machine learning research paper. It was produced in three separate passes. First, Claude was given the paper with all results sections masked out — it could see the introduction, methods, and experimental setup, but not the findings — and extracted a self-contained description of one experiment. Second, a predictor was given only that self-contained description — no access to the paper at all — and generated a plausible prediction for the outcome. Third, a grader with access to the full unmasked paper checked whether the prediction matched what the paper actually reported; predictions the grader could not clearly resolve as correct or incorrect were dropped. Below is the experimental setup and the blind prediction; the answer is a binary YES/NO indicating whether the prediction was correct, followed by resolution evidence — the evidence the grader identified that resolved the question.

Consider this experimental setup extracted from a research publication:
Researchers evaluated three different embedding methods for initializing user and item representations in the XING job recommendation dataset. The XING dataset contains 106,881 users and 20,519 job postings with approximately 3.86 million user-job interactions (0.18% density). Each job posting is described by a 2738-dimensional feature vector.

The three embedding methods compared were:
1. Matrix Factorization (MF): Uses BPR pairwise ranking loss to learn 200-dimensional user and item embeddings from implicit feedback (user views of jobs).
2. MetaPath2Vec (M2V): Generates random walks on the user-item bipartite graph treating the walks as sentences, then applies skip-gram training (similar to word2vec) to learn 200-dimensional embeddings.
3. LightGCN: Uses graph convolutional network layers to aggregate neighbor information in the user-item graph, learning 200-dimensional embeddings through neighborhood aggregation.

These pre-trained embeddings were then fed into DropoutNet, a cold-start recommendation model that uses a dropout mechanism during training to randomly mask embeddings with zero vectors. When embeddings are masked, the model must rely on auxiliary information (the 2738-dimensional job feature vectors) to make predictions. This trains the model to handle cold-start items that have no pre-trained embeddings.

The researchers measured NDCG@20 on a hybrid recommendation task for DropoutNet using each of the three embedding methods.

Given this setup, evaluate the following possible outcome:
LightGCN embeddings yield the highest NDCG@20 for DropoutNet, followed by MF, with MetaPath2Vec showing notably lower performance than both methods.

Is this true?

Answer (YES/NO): NO